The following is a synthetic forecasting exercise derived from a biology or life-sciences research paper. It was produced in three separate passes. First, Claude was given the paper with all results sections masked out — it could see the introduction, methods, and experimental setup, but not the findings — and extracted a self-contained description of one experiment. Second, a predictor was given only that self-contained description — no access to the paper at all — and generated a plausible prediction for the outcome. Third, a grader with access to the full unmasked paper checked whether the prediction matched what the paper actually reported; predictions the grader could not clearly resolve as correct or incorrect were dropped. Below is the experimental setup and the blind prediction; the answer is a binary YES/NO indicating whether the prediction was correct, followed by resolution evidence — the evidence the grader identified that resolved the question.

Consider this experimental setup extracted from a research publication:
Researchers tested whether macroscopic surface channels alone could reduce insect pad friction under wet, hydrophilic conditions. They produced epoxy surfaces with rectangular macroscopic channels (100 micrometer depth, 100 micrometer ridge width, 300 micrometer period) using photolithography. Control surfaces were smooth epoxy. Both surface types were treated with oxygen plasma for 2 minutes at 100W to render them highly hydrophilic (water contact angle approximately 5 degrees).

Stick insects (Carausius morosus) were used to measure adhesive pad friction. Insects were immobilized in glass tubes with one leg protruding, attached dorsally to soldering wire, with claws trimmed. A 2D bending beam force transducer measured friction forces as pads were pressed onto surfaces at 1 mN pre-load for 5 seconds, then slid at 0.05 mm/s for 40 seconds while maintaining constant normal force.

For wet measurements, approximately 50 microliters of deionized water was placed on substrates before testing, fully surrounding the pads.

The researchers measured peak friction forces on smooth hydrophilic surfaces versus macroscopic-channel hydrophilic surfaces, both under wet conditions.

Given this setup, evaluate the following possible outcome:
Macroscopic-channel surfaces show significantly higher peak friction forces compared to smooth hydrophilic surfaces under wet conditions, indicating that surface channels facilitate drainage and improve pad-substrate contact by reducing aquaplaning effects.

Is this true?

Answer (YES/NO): NO